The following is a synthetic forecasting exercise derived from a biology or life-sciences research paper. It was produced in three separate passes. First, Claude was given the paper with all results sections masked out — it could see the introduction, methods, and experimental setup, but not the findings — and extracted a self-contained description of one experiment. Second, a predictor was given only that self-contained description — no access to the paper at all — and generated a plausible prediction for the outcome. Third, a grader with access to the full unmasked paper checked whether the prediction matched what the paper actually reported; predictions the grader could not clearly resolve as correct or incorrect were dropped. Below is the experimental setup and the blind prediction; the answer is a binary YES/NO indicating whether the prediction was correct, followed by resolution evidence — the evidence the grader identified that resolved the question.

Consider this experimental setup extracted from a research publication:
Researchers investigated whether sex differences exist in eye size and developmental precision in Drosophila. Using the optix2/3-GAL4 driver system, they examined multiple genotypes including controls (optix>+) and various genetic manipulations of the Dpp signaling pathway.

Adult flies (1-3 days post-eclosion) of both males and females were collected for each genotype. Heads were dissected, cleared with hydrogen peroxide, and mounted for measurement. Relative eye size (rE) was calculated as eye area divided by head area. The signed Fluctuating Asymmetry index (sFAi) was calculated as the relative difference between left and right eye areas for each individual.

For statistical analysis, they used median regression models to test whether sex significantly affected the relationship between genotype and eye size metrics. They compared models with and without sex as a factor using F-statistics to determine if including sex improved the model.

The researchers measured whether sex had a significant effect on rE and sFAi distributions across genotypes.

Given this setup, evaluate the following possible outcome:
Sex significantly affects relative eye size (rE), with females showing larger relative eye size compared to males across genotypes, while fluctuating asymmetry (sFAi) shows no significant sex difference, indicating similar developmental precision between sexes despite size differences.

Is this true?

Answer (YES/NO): NO